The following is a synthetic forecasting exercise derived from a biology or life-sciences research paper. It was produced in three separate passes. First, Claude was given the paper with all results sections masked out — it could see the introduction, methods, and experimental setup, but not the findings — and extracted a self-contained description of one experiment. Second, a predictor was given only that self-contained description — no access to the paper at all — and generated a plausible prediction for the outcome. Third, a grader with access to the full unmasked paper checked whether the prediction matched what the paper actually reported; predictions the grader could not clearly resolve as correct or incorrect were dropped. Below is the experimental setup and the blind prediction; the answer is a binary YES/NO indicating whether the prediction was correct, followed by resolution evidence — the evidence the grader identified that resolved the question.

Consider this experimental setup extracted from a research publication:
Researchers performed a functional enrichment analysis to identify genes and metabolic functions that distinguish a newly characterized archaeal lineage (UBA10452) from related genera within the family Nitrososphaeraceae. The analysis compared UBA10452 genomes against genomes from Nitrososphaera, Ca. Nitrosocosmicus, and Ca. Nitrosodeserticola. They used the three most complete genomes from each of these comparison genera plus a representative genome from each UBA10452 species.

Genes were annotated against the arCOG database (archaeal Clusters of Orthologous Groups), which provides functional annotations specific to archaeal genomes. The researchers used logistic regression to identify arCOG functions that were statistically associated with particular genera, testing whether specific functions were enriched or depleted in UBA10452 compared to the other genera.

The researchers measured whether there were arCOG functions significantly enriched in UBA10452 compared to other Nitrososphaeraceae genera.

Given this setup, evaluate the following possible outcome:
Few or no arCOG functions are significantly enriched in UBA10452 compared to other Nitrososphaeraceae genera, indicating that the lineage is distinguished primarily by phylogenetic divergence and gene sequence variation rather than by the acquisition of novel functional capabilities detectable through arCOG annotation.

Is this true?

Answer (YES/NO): NO